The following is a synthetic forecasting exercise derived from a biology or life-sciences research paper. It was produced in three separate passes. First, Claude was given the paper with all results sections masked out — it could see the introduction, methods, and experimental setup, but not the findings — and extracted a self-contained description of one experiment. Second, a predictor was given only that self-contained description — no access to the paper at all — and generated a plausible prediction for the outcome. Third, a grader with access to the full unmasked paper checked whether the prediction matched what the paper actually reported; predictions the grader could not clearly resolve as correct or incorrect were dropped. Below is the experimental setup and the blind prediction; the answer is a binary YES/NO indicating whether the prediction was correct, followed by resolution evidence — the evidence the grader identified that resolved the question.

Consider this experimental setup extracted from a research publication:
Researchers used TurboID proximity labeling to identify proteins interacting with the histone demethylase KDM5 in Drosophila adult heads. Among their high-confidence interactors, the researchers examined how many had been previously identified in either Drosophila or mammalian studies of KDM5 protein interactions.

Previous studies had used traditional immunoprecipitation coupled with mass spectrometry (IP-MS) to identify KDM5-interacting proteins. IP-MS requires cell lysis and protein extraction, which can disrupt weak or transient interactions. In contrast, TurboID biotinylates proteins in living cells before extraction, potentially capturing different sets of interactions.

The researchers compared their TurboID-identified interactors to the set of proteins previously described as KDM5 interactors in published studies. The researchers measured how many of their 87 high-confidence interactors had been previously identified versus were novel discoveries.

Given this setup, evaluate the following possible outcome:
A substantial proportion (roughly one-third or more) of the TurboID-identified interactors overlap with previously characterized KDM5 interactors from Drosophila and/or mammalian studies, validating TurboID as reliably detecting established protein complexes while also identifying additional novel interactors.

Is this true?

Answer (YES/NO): NO